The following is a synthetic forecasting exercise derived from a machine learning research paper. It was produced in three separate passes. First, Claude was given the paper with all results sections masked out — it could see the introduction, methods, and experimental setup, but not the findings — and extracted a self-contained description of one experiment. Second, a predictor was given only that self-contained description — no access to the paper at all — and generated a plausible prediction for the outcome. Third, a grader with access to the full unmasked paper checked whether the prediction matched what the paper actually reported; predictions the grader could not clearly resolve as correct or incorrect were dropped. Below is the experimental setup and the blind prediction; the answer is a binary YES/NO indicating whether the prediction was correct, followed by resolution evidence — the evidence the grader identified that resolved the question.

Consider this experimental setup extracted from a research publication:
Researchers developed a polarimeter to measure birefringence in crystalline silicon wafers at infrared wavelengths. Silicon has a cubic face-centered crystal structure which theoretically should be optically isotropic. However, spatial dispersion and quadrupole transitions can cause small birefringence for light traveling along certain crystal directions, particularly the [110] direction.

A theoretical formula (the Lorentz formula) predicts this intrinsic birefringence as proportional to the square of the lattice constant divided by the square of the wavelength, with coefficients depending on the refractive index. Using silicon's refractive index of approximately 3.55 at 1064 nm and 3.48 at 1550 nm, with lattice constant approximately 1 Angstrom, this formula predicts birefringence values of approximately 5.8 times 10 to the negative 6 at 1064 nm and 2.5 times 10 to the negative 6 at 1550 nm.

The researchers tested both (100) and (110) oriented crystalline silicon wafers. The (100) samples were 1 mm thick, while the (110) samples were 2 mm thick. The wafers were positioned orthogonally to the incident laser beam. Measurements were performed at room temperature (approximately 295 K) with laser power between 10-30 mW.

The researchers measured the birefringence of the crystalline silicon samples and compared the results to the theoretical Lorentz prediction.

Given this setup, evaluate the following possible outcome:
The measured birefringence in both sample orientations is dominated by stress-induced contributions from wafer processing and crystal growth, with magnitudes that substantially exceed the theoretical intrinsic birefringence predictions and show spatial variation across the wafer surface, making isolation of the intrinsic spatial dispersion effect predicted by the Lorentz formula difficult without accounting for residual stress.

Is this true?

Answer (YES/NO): NO